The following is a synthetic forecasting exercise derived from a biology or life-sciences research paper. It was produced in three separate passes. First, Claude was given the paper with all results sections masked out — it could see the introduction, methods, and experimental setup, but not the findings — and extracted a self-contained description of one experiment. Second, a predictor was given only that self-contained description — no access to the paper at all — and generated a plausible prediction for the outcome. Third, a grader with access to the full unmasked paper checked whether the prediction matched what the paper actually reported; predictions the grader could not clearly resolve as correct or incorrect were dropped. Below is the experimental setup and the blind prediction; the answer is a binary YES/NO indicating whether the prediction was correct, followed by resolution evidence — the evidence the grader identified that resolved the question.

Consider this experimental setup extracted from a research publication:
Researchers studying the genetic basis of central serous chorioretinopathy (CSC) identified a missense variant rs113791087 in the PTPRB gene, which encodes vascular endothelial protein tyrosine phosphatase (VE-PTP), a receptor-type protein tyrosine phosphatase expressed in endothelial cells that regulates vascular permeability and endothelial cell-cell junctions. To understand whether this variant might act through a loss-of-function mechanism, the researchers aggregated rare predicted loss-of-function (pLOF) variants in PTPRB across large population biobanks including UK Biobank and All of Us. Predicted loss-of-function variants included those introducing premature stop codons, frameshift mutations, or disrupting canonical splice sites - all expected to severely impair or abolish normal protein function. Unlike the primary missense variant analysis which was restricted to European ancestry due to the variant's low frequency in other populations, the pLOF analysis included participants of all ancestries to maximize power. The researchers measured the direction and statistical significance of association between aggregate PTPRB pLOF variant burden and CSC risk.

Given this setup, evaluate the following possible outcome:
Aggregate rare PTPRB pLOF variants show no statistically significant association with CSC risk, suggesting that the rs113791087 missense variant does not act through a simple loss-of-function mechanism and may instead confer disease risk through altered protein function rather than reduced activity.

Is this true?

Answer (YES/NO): NO